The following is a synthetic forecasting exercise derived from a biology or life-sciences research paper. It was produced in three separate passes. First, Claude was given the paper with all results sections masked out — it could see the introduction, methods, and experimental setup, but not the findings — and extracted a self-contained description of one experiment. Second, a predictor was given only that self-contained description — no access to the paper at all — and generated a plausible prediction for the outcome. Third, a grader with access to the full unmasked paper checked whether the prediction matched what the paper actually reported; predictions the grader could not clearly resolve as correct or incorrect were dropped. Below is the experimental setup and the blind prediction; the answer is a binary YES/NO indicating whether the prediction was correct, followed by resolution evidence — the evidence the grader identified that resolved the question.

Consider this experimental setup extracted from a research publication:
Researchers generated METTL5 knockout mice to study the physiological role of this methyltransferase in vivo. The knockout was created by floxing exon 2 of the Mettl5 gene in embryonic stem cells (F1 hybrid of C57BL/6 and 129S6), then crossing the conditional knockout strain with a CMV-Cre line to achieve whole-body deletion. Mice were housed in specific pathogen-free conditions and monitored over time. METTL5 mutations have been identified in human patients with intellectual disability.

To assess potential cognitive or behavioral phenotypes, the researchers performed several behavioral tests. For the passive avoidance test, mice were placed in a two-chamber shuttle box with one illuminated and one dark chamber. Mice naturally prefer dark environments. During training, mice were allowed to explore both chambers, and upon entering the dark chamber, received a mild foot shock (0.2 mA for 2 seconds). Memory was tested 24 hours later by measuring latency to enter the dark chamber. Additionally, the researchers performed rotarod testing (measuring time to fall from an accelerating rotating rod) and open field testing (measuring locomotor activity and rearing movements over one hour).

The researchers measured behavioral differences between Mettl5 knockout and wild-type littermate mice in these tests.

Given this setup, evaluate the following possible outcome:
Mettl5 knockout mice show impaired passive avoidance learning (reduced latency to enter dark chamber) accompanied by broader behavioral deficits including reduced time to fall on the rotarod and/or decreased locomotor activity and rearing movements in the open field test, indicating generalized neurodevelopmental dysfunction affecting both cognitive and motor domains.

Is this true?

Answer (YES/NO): NO